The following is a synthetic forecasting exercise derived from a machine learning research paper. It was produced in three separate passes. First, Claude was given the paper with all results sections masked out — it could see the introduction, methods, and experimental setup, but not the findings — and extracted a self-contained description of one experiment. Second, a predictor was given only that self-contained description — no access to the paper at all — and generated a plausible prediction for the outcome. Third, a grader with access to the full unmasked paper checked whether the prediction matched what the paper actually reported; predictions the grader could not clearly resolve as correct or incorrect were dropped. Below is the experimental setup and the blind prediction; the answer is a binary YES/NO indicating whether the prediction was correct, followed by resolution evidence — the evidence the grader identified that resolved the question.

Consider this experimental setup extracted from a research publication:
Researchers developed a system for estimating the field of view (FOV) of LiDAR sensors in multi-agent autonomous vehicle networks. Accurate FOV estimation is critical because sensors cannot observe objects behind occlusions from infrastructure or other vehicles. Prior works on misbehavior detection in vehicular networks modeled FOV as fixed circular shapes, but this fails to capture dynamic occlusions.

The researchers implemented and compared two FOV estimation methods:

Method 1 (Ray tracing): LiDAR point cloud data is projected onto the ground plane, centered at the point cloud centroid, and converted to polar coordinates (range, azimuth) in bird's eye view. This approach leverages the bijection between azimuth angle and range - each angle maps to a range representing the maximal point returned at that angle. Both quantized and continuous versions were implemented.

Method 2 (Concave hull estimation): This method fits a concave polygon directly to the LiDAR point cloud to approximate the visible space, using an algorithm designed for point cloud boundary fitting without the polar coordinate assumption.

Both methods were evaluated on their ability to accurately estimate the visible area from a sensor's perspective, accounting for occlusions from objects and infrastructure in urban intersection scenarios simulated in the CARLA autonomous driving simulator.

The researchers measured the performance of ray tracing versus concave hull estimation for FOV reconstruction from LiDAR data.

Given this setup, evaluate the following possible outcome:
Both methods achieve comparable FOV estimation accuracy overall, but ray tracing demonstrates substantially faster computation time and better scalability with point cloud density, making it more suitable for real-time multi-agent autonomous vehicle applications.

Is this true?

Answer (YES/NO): NO